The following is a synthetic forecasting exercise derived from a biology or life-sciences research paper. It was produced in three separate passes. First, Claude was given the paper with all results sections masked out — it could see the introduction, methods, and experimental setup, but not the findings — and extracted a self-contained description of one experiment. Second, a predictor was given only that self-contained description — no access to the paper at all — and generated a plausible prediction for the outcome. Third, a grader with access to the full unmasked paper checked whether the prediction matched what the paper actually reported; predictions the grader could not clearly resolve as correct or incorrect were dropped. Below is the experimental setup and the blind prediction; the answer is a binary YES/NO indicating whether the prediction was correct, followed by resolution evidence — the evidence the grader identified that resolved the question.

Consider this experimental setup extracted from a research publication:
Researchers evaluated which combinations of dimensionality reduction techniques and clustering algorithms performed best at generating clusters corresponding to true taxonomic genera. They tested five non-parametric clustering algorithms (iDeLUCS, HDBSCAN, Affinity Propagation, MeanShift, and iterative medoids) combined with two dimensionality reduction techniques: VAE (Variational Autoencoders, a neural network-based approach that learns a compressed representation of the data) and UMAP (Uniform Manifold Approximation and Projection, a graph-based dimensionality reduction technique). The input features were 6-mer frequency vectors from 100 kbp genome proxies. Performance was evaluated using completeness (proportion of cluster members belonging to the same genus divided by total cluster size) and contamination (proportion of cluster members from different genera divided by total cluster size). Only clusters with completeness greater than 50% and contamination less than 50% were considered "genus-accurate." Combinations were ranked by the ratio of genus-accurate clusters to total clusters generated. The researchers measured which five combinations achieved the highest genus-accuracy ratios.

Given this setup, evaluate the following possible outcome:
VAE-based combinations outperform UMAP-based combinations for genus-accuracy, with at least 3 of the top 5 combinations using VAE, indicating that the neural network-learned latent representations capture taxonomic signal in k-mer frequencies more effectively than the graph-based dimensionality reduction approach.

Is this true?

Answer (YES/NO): YES